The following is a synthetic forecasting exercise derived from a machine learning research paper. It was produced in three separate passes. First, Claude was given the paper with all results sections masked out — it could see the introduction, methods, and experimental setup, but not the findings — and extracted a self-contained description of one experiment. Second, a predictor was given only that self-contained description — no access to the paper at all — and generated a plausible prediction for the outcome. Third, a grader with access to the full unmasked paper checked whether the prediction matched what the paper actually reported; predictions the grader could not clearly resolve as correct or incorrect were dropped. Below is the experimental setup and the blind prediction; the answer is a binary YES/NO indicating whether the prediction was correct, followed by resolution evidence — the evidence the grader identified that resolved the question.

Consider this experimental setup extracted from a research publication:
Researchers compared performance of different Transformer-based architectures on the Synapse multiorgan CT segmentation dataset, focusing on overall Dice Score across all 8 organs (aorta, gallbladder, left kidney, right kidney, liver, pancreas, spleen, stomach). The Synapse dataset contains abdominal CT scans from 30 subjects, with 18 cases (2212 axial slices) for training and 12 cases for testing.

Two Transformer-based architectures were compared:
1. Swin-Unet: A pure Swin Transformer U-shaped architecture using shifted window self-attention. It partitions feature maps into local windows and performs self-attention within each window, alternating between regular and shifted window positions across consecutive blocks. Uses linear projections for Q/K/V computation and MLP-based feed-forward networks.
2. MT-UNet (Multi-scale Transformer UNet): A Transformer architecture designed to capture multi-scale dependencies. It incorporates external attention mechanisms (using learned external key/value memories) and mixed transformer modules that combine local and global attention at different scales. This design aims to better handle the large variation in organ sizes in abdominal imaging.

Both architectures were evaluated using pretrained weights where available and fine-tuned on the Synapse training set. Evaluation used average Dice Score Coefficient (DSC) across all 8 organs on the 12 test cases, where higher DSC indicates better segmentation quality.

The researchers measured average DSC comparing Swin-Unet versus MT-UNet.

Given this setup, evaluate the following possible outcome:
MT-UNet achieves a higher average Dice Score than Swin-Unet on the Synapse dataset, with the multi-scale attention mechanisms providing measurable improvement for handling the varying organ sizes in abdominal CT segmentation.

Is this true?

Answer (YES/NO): NO